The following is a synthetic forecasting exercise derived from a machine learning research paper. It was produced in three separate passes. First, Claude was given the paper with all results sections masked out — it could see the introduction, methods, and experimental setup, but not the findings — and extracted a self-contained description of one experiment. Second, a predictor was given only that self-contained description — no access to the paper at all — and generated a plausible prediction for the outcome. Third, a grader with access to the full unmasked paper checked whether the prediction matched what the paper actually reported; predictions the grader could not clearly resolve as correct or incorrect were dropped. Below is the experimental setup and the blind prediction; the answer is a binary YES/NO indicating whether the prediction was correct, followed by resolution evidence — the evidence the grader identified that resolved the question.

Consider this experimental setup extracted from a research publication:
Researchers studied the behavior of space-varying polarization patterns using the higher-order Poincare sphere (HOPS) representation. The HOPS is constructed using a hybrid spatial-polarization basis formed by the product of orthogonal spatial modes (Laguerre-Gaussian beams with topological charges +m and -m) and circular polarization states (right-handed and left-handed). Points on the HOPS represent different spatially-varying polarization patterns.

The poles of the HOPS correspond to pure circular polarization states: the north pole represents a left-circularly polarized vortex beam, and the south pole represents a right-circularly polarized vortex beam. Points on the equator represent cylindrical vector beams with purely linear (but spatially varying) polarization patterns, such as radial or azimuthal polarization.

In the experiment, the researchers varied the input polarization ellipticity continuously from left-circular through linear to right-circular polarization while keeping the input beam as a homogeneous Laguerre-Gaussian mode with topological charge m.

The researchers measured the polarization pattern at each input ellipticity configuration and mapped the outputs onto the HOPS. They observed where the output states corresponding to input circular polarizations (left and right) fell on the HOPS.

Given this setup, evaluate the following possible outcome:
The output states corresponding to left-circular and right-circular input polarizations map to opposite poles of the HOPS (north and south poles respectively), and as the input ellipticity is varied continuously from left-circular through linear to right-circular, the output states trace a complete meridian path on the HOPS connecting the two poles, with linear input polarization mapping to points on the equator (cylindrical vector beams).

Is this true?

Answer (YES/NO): NO